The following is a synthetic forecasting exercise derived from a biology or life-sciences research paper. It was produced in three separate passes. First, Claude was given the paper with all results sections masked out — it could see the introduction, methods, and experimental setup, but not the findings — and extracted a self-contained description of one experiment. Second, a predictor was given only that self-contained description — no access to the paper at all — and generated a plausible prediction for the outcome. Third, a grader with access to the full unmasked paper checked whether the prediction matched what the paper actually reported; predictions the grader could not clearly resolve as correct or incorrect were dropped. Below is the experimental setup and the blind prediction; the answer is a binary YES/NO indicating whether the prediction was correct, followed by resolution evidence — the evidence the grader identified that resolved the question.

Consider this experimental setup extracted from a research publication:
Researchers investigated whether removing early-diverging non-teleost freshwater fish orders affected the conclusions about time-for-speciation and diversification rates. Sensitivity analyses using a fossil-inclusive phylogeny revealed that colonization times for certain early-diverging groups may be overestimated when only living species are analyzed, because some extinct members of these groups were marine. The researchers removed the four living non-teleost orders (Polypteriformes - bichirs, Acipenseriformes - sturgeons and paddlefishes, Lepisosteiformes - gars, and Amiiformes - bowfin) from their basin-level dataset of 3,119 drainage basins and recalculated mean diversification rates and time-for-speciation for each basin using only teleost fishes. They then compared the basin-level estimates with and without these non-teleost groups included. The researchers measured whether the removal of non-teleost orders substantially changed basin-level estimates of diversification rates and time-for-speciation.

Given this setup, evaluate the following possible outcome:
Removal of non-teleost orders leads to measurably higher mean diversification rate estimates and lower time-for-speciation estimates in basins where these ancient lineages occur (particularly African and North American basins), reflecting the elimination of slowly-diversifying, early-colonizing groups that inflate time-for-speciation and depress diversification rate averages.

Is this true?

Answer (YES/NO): NO